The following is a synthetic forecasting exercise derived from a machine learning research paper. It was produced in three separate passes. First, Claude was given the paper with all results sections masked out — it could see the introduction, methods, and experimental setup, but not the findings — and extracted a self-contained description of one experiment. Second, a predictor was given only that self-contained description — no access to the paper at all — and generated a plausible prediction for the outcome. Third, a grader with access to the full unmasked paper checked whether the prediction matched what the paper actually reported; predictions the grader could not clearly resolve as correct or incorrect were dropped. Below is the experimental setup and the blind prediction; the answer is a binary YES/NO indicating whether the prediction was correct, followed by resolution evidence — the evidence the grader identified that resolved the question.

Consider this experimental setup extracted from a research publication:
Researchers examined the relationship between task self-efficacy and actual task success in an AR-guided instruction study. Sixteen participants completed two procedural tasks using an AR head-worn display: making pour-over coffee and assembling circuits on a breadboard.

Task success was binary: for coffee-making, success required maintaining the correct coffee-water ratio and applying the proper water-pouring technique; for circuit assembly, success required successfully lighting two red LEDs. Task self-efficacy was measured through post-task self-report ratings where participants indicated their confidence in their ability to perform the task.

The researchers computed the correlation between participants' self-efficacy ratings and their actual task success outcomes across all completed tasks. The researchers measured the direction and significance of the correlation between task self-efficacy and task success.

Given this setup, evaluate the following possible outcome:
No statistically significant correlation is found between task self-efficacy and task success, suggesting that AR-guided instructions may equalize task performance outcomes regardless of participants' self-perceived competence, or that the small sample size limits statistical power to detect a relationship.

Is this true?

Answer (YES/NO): YES